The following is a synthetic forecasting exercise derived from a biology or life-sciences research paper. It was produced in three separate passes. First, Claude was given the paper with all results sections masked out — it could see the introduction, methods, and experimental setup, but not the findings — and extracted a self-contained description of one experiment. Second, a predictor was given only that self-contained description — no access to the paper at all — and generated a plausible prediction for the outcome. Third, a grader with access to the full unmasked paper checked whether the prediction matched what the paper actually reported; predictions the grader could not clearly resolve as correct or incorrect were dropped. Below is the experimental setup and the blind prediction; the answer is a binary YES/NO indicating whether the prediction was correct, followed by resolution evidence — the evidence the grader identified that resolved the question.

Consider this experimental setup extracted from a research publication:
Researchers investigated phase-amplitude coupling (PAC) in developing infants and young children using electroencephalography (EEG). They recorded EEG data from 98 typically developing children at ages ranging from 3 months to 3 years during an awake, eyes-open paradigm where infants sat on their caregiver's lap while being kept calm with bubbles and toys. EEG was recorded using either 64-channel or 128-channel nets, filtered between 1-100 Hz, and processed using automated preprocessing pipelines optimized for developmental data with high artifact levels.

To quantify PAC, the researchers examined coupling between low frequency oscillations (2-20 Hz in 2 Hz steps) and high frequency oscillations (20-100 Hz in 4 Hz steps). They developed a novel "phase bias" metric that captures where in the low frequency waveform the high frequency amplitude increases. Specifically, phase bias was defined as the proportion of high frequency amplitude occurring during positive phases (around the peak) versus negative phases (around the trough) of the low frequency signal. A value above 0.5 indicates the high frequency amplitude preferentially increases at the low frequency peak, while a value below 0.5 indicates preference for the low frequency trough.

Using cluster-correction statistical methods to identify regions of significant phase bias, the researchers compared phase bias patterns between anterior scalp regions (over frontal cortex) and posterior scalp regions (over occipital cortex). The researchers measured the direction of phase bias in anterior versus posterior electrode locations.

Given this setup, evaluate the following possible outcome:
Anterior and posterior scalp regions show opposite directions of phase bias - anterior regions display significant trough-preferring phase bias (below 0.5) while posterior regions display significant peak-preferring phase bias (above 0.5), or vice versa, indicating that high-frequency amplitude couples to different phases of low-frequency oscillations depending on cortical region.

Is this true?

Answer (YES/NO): YES